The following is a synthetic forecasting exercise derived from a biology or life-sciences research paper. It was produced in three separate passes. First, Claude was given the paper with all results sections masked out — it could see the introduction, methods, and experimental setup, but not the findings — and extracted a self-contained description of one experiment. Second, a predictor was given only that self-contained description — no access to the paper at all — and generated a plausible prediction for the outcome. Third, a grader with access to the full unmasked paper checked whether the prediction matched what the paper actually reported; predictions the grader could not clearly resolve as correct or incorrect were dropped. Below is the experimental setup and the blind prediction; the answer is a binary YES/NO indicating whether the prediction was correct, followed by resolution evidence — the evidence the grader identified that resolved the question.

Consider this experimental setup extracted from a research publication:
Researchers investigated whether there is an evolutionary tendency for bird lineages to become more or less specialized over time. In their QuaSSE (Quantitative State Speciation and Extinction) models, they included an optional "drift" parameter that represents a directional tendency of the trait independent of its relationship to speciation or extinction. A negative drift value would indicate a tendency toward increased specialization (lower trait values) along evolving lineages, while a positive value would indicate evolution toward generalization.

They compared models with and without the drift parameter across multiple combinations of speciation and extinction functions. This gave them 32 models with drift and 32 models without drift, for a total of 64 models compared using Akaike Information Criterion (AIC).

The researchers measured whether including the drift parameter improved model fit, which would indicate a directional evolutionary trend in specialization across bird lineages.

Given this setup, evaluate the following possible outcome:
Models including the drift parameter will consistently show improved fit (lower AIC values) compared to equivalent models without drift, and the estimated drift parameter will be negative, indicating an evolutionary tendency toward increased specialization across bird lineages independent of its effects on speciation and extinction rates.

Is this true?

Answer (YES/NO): YES